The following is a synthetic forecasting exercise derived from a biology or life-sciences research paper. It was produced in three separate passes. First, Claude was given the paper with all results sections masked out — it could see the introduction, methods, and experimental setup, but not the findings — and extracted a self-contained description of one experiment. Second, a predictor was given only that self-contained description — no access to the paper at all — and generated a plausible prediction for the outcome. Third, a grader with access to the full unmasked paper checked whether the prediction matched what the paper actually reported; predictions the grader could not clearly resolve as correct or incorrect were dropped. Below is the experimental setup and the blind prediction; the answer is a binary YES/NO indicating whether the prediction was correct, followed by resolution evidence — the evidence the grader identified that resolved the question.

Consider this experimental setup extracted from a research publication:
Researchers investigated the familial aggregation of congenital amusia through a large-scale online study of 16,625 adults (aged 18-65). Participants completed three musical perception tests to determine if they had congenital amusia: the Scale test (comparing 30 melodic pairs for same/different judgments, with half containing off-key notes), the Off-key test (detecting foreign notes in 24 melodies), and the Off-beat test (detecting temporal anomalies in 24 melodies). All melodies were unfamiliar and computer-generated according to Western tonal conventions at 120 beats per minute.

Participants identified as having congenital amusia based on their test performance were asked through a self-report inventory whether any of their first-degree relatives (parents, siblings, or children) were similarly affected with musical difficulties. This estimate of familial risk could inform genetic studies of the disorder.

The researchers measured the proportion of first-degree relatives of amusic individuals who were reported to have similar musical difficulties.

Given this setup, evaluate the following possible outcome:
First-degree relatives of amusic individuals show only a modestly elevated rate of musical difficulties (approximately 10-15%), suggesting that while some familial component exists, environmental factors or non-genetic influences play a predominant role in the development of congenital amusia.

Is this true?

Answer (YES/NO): NO